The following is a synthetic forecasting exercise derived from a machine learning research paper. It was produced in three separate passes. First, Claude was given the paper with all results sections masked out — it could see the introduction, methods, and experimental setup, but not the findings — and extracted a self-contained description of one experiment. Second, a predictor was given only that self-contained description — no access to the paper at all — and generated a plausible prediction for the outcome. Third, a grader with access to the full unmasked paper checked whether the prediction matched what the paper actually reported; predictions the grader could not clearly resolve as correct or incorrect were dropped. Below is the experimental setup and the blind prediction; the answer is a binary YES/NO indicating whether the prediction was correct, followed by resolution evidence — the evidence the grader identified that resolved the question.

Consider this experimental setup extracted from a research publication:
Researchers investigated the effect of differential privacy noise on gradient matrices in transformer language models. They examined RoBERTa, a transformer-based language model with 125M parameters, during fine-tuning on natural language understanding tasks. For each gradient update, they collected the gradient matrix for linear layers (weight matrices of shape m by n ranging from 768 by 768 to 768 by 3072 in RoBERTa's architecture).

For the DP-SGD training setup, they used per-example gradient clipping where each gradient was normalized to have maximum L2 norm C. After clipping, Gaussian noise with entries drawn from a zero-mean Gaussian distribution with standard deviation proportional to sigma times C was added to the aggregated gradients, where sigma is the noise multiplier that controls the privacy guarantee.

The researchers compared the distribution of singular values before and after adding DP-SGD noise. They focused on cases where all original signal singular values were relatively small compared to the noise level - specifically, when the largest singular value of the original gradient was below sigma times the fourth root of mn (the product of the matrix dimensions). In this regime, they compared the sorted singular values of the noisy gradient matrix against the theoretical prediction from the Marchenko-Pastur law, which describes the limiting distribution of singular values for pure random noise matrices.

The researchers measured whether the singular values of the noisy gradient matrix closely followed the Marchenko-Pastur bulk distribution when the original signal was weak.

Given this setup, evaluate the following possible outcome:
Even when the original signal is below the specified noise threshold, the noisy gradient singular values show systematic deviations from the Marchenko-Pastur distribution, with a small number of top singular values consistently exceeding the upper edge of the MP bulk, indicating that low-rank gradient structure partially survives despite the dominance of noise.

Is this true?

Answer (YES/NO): NO